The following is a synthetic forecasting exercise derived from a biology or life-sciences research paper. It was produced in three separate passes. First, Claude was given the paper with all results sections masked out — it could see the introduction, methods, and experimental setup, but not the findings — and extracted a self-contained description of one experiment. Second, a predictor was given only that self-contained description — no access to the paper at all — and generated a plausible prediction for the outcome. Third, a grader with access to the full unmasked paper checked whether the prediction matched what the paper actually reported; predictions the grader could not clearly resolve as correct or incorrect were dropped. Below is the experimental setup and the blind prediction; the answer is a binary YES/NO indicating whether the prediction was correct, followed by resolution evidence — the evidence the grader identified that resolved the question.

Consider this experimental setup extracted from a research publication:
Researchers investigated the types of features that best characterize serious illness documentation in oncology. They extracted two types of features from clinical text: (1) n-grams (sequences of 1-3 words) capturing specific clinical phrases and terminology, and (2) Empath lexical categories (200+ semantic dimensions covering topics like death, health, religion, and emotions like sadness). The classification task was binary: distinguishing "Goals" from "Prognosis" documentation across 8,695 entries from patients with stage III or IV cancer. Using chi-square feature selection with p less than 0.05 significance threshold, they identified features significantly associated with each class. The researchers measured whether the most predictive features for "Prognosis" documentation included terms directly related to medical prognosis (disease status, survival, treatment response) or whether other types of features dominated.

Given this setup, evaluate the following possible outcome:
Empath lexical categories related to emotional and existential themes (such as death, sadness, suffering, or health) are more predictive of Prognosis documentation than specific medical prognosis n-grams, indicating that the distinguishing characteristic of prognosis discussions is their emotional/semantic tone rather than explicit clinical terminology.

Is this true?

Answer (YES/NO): NO